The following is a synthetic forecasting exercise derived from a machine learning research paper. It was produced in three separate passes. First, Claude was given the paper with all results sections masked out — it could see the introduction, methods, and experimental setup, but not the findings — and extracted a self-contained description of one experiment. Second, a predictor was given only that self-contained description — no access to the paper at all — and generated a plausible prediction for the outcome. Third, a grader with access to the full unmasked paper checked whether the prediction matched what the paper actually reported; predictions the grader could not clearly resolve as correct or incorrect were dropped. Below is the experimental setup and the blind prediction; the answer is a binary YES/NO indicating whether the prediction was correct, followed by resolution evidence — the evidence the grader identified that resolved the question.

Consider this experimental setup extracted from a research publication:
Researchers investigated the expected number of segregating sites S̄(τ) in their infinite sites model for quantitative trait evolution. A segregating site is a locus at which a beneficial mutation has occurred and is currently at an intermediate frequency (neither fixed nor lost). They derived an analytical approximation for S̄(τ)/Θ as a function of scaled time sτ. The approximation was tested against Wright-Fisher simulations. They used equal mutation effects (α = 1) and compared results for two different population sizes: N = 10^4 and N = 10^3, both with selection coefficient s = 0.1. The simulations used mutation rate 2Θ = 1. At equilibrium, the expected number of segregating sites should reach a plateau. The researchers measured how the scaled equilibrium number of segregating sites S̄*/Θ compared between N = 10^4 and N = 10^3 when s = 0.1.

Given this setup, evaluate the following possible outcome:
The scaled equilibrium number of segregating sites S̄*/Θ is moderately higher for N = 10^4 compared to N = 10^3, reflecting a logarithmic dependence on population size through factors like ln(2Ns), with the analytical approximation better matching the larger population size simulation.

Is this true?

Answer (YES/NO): NO